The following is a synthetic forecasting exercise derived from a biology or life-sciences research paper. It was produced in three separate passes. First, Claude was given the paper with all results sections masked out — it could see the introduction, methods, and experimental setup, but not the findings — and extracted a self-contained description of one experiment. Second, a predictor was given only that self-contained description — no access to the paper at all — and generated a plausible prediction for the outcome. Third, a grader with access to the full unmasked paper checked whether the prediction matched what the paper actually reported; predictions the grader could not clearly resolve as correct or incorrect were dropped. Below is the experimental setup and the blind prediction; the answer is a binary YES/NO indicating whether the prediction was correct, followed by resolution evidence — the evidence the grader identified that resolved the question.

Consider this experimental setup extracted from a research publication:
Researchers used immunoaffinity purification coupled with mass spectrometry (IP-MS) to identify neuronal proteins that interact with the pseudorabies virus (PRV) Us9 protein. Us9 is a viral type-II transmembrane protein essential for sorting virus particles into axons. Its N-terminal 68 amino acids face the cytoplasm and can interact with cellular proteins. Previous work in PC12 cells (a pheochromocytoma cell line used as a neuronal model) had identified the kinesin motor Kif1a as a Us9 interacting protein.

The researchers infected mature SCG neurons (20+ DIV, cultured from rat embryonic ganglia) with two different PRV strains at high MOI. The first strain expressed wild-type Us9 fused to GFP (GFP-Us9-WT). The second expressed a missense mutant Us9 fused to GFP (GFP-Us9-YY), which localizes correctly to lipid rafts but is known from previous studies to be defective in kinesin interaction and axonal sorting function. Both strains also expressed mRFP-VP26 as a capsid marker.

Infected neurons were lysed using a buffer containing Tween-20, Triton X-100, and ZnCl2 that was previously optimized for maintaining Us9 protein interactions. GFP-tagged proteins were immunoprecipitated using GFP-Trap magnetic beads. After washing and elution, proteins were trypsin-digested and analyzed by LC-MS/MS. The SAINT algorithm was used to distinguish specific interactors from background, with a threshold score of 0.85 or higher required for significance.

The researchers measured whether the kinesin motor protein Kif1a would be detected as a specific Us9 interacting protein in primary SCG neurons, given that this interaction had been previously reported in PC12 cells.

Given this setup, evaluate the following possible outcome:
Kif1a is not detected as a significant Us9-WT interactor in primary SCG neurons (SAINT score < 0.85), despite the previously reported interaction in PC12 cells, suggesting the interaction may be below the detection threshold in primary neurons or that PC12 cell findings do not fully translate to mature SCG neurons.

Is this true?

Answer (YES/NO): NO